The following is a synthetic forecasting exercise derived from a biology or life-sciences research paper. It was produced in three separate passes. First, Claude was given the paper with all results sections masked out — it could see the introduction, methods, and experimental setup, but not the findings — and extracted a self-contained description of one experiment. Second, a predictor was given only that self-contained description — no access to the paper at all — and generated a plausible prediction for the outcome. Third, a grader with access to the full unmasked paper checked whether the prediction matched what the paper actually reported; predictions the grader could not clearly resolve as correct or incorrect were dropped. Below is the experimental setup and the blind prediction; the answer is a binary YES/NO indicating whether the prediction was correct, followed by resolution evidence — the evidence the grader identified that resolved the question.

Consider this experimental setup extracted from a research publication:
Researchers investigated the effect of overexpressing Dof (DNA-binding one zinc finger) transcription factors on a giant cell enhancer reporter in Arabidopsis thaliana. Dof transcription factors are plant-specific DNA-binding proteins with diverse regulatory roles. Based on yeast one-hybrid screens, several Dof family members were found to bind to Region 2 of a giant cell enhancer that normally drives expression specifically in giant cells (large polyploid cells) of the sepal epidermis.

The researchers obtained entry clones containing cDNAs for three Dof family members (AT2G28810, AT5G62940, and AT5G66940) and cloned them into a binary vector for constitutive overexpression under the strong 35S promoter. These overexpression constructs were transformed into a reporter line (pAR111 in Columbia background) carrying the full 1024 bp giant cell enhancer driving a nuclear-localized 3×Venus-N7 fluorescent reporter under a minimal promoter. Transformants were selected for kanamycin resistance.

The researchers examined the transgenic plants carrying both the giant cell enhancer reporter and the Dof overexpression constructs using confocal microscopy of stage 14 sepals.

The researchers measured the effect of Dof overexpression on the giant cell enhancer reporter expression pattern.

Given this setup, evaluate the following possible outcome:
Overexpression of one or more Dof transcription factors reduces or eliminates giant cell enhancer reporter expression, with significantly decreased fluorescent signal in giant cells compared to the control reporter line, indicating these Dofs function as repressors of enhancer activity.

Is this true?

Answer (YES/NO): YES